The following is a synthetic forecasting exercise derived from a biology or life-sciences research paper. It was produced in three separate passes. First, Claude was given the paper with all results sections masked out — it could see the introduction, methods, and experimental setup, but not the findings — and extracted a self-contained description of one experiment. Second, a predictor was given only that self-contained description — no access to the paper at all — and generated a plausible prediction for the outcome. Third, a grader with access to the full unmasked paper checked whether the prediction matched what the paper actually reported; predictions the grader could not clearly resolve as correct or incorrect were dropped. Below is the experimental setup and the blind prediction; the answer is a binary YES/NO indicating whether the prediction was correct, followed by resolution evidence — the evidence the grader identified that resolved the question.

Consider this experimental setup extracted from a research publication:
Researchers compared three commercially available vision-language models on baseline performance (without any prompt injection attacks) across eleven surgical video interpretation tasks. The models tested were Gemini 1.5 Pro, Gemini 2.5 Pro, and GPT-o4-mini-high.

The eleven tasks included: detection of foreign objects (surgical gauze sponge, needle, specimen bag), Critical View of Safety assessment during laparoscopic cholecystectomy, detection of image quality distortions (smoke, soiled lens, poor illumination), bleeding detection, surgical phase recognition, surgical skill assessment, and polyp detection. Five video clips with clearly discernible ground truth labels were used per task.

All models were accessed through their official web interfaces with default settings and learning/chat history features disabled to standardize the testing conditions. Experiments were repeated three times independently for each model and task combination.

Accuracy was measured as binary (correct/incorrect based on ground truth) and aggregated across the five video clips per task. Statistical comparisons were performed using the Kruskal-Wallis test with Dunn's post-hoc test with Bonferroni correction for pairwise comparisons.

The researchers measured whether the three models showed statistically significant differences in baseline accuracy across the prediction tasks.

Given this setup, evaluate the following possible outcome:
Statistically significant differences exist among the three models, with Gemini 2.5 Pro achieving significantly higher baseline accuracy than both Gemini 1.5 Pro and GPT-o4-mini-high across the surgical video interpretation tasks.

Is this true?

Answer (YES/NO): NO